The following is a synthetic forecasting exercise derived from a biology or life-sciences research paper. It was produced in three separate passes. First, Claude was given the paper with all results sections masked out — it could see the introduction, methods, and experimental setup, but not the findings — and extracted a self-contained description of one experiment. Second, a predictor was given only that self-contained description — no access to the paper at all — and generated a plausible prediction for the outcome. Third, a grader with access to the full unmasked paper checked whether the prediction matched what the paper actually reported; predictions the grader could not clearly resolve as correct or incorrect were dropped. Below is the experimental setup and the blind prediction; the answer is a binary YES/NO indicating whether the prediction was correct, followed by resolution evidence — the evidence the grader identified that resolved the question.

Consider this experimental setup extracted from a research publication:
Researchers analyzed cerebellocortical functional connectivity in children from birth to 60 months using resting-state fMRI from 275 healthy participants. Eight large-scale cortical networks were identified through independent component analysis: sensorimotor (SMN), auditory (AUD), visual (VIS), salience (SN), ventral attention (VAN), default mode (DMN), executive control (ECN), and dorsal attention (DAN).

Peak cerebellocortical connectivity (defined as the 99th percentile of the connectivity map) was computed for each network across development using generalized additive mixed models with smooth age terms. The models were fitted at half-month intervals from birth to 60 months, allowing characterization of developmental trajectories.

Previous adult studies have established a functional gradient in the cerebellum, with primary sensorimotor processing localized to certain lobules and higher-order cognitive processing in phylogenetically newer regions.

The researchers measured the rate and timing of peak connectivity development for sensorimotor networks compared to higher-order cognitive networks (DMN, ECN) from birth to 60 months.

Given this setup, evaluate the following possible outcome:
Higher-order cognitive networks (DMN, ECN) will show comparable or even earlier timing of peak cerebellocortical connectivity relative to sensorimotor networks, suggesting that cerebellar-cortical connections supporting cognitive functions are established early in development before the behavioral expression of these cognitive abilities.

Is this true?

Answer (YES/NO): NO